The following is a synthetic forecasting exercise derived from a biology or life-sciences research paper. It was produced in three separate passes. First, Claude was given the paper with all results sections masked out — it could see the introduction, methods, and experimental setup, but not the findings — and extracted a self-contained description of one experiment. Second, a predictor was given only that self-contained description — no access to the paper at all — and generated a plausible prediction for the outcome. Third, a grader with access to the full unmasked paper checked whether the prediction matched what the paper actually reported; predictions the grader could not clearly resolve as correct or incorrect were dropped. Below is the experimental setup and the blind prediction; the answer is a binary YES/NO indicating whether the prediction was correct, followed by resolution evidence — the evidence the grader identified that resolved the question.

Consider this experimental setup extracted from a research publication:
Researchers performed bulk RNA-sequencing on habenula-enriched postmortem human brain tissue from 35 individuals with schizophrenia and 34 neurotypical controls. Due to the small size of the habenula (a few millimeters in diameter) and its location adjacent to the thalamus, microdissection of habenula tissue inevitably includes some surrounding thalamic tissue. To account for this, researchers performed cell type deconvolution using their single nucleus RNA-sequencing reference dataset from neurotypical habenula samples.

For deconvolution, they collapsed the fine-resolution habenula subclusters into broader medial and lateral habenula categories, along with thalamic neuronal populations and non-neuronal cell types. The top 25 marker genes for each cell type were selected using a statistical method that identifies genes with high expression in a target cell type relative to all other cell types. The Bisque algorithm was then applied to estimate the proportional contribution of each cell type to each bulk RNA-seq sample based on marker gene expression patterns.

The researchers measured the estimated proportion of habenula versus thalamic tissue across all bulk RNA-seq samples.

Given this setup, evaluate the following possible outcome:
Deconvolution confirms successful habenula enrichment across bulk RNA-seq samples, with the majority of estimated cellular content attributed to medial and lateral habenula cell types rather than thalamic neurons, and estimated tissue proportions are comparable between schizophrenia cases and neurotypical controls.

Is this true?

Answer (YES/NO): NO